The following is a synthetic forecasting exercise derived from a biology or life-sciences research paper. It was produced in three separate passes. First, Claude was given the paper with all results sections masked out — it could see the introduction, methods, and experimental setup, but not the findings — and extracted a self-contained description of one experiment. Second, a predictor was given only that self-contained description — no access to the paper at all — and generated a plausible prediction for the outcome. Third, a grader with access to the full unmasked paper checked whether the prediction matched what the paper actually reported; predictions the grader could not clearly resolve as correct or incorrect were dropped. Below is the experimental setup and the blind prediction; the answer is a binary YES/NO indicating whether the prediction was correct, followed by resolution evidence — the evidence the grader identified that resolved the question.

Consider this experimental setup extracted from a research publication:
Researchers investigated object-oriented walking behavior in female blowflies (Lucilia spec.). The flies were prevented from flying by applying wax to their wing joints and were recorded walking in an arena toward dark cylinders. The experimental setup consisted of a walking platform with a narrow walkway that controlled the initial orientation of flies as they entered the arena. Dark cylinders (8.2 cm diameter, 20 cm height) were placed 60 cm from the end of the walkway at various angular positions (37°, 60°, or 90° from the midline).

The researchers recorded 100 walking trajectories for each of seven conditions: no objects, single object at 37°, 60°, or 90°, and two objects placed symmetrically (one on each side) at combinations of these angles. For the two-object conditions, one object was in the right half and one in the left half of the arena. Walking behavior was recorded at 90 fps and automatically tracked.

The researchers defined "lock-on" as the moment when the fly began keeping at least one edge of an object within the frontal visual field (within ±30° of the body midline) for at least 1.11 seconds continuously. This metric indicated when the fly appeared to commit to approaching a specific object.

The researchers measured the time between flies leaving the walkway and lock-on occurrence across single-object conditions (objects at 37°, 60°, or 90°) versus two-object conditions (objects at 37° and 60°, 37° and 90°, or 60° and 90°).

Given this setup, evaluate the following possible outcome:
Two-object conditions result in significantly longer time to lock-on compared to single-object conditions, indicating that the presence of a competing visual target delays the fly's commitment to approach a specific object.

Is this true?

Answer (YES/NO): NO